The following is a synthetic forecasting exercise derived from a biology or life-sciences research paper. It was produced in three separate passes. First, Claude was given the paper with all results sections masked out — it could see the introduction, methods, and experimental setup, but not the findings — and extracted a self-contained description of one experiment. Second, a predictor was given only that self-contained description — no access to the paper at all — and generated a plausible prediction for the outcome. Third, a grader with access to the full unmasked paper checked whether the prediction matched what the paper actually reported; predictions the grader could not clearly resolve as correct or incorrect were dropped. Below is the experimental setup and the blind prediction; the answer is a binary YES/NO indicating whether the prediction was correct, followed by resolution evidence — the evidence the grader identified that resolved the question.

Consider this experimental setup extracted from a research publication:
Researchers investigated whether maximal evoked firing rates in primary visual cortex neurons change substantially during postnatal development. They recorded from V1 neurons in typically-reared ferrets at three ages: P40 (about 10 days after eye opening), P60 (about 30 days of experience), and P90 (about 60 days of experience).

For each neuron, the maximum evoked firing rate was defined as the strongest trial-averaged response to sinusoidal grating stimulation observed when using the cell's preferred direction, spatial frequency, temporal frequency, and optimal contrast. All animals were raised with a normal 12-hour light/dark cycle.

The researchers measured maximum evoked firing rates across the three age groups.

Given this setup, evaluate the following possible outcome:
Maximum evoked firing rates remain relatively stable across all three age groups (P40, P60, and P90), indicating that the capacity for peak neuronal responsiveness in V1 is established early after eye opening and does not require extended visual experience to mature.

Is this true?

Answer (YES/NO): NO